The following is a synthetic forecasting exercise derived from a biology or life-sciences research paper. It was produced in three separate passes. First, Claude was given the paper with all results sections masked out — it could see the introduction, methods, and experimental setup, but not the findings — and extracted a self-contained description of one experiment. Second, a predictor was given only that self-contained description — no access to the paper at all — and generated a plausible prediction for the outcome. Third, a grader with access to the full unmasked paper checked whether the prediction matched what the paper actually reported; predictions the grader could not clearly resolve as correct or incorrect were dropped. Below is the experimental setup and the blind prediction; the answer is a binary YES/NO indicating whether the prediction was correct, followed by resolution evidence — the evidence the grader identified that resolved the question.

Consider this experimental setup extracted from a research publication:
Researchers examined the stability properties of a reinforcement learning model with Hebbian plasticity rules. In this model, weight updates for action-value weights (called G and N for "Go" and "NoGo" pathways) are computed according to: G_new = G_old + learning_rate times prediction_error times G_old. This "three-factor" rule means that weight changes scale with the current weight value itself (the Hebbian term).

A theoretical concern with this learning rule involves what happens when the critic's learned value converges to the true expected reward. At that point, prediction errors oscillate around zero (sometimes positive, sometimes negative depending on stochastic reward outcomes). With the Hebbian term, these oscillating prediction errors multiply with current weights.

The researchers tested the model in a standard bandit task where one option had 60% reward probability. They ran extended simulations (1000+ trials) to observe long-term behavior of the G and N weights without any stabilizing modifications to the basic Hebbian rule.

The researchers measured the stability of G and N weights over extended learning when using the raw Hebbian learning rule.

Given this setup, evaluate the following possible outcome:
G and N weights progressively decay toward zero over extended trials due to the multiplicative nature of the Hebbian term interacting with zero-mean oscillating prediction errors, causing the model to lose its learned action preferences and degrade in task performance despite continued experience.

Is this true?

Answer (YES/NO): YES